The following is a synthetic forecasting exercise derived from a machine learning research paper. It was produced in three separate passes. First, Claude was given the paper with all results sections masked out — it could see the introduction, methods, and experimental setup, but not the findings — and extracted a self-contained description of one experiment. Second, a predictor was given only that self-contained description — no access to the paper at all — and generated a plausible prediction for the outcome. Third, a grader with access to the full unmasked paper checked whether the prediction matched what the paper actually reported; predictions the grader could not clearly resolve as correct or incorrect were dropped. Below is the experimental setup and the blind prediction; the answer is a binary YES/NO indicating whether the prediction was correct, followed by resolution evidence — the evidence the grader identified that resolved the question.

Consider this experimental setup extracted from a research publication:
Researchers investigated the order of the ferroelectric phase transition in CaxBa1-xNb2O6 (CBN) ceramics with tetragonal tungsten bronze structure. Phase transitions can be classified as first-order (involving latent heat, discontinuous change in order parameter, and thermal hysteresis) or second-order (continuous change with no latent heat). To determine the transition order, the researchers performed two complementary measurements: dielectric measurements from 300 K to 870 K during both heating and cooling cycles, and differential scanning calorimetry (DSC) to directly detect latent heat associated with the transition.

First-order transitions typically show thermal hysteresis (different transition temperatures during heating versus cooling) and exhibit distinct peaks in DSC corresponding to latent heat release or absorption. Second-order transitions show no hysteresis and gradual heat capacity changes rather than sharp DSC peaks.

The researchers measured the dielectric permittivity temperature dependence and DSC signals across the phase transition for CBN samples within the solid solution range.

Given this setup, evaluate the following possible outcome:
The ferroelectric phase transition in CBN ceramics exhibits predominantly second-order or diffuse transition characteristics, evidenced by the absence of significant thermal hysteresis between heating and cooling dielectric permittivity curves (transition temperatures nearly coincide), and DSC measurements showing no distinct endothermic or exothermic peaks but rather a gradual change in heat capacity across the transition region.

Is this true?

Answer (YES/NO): NO